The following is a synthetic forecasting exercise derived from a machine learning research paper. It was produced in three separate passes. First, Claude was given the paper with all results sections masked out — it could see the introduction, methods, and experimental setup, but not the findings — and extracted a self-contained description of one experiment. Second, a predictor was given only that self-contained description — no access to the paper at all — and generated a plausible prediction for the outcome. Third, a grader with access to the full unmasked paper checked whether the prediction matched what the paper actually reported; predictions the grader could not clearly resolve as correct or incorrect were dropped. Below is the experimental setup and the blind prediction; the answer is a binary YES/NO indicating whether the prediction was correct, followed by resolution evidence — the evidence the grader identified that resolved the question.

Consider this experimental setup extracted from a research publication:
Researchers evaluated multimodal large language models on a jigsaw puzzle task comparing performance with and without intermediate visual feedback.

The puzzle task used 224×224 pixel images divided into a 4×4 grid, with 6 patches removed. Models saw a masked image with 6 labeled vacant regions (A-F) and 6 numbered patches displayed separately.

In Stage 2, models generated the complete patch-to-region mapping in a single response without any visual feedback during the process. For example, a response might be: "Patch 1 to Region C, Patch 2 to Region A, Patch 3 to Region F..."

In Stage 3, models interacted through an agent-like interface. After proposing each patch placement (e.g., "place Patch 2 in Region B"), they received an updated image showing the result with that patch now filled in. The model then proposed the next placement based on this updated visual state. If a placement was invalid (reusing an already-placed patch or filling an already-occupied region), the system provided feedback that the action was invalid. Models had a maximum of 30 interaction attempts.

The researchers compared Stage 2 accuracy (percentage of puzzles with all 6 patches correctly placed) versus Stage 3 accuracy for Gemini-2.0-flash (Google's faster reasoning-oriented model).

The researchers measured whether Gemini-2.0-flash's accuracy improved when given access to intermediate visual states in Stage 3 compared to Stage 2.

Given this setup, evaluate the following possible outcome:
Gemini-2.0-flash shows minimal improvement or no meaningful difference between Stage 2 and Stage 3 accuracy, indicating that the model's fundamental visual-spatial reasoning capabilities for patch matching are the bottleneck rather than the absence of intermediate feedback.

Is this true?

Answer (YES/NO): NO